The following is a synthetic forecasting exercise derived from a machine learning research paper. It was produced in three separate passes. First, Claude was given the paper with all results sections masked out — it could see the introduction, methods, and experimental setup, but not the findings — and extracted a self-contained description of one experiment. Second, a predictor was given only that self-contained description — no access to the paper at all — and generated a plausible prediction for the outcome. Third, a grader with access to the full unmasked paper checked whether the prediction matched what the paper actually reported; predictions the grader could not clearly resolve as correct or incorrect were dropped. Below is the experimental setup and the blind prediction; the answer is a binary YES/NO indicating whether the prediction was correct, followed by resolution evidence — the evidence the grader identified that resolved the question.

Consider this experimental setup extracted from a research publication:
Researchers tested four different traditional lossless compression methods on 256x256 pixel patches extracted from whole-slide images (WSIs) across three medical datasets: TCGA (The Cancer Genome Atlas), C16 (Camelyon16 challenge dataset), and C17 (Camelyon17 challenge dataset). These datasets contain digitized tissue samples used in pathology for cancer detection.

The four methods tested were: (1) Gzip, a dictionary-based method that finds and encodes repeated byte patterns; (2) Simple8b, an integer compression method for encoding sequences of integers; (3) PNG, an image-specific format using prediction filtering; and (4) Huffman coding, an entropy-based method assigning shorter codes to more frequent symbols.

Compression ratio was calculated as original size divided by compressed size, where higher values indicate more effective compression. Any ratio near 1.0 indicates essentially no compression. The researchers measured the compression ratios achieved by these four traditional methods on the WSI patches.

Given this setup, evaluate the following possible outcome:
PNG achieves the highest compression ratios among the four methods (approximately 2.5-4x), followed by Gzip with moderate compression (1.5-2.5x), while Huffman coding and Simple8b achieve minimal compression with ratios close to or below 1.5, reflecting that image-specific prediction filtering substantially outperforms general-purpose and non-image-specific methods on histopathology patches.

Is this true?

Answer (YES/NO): NO